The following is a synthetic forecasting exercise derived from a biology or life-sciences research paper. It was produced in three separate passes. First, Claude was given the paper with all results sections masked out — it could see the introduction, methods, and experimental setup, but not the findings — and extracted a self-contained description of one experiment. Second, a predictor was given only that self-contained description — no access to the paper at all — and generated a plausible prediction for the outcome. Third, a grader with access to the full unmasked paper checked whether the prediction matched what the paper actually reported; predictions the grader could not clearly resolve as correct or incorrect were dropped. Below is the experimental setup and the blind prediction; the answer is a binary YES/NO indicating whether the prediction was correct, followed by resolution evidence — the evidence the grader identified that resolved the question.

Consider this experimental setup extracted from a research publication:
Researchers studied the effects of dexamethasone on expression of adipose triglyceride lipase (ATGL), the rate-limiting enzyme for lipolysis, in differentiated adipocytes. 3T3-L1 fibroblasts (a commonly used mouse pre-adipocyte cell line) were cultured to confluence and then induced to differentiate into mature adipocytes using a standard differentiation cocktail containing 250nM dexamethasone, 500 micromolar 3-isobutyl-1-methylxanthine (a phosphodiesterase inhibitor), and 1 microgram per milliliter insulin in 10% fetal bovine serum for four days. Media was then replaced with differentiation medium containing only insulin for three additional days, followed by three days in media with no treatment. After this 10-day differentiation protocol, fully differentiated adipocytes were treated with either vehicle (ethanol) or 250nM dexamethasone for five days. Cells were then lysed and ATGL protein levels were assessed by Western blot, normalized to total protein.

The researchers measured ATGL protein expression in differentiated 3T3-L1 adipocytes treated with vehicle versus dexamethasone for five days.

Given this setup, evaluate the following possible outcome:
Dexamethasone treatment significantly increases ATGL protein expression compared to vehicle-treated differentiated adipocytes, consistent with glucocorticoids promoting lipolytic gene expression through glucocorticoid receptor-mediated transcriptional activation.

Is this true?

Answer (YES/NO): YES